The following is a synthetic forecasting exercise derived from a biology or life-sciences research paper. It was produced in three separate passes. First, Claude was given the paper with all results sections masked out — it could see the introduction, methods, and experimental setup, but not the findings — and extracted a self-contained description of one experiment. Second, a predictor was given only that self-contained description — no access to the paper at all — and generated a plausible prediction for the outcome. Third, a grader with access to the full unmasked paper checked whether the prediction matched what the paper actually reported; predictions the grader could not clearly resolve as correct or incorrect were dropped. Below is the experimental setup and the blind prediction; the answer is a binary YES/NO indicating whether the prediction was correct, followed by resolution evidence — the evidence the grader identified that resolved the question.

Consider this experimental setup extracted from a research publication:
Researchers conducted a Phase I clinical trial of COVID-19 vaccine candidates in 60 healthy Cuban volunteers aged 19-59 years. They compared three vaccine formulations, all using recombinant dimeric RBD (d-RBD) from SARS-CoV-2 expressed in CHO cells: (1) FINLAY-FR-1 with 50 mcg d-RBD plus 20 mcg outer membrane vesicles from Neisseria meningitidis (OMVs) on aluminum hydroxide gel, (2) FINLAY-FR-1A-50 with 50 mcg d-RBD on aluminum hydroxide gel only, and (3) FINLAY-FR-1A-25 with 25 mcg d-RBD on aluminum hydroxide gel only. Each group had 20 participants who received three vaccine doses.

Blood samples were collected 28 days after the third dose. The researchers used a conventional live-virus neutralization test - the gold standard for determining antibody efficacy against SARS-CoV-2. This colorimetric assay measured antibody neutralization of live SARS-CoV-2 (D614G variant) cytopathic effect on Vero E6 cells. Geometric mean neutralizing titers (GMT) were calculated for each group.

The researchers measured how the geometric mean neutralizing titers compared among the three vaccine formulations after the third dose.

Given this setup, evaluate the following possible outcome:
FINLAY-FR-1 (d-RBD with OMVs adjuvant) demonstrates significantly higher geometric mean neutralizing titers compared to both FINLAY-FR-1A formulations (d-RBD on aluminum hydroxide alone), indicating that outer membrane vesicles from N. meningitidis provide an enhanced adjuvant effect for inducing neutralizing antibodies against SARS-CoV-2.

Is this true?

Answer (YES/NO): YES